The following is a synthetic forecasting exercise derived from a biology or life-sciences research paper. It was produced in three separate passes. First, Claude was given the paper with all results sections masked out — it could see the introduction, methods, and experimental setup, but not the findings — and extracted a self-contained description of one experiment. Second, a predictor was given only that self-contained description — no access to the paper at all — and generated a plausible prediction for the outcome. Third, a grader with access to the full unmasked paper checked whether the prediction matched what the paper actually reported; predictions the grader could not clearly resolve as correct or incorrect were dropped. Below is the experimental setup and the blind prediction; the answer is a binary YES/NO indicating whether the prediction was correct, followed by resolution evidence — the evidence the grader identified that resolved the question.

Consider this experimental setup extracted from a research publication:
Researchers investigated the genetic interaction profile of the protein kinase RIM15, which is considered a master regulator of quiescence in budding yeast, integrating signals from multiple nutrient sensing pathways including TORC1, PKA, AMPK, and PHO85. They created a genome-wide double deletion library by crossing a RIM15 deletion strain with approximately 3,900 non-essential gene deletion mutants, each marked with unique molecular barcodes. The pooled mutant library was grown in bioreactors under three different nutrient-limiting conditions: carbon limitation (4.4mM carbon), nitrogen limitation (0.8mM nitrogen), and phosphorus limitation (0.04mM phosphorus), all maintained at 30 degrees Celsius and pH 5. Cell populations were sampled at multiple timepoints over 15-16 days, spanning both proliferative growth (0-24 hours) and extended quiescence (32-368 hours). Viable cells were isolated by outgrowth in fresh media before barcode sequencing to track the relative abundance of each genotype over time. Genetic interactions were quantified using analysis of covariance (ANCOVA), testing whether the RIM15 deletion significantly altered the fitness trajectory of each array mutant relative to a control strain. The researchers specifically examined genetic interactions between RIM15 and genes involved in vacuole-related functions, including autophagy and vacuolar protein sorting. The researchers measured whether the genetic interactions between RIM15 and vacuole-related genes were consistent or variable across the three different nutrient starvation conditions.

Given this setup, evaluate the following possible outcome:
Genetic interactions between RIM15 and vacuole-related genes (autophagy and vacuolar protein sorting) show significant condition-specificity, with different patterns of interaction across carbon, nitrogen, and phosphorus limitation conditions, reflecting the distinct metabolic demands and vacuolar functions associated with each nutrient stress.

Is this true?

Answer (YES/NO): NO